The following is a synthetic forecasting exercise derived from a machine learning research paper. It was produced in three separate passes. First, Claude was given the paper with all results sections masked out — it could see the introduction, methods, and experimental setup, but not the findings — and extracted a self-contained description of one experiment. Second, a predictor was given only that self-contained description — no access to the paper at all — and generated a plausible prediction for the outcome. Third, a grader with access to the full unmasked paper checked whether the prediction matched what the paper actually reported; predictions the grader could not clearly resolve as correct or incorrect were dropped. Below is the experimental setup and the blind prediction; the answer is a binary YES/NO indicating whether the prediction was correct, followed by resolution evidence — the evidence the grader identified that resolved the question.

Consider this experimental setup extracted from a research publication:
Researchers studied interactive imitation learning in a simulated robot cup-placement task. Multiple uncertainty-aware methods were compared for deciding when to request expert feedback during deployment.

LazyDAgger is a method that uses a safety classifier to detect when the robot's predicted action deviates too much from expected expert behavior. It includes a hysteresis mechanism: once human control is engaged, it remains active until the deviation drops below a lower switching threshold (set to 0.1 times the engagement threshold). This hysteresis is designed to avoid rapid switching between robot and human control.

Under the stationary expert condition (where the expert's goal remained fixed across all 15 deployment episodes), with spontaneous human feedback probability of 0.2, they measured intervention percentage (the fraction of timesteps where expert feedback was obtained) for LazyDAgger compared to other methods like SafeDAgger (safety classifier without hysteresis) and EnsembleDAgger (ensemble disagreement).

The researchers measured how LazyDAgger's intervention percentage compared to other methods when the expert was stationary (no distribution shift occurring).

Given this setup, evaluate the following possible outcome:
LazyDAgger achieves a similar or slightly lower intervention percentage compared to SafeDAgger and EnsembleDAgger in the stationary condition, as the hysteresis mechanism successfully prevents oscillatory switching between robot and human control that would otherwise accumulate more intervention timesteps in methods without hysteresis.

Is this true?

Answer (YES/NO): NO